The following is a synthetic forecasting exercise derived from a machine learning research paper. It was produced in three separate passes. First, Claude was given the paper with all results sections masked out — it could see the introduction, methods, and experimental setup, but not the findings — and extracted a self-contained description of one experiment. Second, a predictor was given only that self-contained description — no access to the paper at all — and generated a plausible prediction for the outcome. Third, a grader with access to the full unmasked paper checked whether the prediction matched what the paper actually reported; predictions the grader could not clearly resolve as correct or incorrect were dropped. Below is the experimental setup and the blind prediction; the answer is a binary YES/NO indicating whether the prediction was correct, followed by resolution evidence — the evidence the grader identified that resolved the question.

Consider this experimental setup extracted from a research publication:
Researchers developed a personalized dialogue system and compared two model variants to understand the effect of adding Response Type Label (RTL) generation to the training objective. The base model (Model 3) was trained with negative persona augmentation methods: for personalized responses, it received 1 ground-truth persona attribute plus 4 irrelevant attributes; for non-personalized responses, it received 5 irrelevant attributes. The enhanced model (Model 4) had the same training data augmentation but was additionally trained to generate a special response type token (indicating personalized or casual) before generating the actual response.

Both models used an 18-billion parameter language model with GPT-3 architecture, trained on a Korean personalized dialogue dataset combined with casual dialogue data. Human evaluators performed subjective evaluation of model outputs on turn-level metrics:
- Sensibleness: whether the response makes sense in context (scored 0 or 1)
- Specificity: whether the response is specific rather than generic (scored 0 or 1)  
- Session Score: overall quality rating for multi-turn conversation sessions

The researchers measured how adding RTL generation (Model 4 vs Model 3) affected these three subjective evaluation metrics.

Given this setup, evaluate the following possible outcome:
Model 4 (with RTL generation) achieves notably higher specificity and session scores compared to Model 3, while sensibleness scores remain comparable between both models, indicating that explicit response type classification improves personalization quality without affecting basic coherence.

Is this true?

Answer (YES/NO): NO